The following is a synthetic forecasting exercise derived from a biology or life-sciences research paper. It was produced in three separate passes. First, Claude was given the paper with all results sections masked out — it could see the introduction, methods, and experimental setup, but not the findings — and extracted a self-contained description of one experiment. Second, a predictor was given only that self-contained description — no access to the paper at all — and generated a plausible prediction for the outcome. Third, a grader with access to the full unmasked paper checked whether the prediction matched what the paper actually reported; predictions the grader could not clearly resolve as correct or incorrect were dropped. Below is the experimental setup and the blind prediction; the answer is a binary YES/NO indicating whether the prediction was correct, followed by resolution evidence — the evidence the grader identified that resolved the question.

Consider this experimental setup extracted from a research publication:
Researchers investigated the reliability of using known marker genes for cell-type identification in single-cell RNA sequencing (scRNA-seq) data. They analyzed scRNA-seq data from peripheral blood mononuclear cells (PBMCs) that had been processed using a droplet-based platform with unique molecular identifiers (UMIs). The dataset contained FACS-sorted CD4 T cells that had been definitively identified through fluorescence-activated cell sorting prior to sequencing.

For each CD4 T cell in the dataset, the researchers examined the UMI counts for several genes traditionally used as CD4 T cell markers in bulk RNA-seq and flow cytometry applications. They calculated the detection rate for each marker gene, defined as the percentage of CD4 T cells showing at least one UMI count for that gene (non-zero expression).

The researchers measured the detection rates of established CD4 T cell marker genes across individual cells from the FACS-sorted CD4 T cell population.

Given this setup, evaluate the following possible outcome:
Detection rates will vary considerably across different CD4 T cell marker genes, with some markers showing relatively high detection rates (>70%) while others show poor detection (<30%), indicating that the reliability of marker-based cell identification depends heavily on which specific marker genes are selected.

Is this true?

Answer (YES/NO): NO